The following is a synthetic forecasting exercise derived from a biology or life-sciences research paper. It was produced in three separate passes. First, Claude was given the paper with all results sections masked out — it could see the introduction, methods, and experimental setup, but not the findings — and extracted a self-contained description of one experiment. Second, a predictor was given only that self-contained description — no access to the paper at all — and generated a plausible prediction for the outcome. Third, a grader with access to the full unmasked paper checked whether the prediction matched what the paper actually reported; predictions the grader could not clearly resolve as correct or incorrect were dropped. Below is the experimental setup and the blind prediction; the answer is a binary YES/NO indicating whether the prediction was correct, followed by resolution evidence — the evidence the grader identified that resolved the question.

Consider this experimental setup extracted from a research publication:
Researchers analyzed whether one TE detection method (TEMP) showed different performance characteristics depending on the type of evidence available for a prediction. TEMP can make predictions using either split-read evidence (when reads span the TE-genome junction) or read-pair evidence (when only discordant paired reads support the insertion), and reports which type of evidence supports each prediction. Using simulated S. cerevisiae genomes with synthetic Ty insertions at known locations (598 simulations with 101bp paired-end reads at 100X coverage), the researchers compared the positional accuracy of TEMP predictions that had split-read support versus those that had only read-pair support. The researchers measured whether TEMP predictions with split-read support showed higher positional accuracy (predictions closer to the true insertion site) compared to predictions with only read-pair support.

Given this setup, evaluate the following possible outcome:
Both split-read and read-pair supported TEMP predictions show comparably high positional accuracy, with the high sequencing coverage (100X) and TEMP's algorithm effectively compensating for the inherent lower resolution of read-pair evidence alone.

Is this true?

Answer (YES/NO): NO